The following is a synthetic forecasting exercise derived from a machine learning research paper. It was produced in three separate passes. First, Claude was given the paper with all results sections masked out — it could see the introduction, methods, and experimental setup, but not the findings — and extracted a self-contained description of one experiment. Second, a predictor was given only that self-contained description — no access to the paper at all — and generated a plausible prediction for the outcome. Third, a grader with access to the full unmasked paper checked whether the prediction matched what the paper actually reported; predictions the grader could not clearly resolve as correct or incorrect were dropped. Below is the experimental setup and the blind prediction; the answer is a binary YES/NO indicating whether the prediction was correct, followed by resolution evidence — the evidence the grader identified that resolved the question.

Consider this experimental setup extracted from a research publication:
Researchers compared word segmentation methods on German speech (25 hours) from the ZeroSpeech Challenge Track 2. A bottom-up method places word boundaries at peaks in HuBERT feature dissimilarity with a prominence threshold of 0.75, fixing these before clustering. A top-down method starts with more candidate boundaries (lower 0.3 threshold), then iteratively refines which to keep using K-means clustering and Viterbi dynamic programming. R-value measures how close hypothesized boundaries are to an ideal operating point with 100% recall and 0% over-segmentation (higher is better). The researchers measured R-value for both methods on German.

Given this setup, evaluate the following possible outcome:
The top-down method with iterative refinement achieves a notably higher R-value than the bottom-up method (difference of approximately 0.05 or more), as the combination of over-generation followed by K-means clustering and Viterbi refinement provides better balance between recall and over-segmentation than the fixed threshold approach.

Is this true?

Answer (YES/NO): NO